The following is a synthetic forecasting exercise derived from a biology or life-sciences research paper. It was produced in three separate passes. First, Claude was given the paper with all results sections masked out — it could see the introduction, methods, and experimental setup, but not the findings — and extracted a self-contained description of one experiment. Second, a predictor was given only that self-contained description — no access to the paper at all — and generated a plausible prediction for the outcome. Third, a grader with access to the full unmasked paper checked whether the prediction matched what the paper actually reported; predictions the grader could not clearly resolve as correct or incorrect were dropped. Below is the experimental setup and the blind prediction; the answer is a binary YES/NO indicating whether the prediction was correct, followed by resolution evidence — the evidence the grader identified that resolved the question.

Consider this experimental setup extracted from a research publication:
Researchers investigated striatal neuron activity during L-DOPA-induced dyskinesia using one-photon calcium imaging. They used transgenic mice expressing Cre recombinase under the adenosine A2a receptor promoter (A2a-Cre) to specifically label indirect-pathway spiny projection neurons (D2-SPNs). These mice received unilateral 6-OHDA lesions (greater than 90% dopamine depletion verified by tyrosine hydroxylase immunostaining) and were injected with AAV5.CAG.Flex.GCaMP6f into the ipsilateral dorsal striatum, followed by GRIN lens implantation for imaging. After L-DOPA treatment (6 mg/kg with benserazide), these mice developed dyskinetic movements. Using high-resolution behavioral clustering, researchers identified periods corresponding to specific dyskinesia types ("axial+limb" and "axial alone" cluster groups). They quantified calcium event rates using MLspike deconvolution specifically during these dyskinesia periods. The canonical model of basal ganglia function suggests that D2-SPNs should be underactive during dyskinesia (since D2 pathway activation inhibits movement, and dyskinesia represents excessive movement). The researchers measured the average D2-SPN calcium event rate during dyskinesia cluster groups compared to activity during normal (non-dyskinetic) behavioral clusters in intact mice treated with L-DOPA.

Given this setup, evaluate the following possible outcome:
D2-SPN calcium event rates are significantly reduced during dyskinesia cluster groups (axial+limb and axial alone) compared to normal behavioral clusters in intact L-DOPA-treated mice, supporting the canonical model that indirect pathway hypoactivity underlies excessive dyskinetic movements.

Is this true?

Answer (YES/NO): NO